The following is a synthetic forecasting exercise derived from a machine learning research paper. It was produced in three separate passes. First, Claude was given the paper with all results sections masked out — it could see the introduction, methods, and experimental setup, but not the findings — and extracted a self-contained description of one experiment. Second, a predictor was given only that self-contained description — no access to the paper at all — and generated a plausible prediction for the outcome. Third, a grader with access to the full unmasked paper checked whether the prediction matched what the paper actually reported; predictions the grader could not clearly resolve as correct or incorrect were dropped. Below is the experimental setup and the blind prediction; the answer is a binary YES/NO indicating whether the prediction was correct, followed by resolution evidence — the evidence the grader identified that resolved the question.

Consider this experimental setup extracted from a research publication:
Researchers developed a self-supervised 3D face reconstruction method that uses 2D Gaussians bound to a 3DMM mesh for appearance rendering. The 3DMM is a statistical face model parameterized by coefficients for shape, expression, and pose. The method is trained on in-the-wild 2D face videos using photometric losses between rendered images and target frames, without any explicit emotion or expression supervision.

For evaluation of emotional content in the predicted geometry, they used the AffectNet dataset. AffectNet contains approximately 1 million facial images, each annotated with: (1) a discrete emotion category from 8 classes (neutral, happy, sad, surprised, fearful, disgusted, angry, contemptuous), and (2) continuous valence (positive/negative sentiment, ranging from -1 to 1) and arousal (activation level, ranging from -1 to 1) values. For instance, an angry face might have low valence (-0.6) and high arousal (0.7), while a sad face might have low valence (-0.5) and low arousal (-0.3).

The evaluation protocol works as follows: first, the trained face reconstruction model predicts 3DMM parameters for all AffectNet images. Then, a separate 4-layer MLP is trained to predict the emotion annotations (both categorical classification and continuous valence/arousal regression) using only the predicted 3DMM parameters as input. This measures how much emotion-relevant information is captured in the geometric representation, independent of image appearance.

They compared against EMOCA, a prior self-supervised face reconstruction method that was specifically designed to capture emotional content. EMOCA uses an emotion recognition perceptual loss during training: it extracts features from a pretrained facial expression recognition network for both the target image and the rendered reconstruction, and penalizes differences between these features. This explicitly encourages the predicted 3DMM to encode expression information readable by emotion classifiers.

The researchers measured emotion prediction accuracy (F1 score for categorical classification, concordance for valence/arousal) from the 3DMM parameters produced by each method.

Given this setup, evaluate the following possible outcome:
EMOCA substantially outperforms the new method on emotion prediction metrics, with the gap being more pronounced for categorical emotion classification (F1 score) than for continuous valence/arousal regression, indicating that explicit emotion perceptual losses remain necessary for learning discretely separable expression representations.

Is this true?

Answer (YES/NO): NO